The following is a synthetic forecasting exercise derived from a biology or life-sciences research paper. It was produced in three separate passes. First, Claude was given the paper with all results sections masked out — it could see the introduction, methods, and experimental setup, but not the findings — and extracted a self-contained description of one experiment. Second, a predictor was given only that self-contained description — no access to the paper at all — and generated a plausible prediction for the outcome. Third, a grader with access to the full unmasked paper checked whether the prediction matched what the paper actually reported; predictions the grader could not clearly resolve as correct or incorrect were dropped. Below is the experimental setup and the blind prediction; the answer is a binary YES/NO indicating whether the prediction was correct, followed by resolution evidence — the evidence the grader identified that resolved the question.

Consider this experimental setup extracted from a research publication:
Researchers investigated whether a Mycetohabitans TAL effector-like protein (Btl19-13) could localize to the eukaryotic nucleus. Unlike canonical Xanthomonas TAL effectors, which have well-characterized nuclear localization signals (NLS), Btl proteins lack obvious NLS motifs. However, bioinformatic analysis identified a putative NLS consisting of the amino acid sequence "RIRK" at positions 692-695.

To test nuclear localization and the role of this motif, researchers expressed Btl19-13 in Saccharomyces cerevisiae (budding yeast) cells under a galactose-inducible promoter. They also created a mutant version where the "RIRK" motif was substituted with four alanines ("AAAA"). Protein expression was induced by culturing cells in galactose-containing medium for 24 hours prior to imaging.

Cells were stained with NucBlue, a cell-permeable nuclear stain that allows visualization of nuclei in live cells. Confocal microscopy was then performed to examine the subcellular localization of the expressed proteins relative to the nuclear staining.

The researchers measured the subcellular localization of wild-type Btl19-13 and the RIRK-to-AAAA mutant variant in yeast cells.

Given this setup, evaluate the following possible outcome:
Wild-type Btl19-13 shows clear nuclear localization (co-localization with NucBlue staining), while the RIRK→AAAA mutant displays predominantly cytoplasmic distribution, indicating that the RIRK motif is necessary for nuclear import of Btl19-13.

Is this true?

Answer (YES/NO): NO